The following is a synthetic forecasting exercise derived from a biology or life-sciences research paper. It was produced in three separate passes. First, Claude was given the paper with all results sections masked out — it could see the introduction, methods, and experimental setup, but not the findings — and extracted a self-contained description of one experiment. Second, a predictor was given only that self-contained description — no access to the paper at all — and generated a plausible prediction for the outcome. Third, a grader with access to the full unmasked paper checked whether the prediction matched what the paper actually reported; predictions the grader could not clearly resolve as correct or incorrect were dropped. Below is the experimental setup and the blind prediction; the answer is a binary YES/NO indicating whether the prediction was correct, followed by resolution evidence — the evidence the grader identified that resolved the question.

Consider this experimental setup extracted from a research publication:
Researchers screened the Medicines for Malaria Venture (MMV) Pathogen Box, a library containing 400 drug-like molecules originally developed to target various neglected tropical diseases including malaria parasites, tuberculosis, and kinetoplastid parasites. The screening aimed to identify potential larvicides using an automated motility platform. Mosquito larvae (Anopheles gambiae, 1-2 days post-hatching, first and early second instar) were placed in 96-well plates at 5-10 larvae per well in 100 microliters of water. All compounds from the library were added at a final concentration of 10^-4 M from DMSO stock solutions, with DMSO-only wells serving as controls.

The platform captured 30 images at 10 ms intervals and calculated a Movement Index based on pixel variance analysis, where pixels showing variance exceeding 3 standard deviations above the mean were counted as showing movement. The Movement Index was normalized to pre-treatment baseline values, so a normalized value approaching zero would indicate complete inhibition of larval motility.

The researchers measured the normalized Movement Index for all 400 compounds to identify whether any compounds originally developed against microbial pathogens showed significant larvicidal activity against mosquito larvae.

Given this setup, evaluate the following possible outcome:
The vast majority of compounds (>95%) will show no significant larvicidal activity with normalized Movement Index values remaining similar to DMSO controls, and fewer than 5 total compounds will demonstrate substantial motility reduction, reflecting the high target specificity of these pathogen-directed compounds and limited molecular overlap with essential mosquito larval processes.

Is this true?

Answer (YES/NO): NO